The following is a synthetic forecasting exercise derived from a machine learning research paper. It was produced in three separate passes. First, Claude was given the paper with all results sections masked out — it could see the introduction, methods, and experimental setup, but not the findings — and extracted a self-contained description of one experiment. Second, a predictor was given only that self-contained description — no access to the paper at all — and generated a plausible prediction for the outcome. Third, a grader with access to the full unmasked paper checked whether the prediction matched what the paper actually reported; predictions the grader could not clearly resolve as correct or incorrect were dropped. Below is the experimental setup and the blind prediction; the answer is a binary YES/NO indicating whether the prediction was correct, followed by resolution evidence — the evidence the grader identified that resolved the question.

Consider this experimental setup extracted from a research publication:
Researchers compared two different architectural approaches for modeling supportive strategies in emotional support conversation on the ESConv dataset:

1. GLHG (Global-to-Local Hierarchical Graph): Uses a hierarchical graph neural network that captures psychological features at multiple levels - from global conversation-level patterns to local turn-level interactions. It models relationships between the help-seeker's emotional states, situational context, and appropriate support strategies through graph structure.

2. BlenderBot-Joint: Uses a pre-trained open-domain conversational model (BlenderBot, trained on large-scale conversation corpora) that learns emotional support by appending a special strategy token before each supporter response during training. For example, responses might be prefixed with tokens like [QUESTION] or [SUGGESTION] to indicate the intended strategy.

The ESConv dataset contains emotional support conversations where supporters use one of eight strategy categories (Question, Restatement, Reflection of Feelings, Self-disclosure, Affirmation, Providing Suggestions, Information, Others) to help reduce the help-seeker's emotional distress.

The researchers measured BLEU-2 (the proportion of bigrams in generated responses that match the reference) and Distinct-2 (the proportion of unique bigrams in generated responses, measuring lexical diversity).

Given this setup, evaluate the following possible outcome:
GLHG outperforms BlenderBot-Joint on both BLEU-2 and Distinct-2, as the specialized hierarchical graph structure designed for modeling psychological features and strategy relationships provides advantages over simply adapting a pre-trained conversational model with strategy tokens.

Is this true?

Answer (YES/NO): YES